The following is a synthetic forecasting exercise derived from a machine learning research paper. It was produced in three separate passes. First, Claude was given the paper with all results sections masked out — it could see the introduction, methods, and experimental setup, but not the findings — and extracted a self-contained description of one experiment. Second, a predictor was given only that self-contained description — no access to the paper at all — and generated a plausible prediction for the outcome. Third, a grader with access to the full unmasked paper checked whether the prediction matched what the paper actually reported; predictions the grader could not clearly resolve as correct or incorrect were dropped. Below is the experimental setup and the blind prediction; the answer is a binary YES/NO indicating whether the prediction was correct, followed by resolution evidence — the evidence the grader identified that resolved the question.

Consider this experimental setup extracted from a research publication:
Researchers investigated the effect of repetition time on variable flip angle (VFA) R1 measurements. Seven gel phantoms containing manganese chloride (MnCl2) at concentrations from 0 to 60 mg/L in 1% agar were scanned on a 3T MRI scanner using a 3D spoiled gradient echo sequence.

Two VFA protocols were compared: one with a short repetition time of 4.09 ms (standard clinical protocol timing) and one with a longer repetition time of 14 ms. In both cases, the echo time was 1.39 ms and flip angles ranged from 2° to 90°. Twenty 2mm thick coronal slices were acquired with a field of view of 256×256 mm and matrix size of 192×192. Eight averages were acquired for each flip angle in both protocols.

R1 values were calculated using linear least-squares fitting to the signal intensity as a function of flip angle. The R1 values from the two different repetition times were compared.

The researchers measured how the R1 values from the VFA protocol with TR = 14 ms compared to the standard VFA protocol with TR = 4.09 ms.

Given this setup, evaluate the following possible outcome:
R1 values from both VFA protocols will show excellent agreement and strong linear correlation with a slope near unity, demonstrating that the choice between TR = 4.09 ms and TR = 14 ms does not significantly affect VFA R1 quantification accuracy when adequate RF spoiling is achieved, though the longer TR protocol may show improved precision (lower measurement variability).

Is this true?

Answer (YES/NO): NO